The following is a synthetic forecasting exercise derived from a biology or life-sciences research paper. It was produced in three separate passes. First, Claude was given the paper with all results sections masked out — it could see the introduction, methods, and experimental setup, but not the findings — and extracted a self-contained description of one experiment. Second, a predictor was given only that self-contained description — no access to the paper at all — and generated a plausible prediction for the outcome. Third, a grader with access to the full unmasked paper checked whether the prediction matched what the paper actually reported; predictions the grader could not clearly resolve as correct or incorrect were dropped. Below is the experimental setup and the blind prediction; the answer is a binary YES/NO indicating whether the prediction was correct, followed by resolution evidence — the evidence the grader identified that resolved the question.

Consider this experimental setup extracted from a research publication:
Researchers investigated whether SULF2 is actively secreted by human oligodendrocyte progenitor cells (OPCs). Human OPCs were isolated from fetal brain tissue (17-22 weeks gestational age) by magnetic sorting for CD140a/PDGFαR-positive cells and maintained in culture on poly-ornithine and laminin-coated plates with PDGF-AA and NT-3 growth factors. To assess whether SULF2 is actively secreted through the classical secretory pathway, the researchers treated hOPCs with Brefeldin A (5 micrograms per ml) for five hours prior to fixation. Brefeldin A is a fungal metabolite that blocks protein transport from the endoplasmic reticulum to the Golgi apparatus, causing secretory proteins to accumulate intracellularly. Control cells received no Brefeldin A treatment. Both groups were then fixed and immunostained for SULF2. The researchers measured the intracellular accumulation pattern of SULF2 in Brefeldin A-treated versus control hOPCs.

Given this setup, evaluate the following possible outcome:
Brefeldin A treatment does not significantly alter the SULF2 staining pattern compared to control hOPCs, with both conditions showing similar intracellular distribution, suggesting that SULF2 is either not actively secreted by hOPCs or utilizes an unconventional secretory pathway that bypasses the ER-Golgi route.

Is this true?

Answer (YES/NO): NO